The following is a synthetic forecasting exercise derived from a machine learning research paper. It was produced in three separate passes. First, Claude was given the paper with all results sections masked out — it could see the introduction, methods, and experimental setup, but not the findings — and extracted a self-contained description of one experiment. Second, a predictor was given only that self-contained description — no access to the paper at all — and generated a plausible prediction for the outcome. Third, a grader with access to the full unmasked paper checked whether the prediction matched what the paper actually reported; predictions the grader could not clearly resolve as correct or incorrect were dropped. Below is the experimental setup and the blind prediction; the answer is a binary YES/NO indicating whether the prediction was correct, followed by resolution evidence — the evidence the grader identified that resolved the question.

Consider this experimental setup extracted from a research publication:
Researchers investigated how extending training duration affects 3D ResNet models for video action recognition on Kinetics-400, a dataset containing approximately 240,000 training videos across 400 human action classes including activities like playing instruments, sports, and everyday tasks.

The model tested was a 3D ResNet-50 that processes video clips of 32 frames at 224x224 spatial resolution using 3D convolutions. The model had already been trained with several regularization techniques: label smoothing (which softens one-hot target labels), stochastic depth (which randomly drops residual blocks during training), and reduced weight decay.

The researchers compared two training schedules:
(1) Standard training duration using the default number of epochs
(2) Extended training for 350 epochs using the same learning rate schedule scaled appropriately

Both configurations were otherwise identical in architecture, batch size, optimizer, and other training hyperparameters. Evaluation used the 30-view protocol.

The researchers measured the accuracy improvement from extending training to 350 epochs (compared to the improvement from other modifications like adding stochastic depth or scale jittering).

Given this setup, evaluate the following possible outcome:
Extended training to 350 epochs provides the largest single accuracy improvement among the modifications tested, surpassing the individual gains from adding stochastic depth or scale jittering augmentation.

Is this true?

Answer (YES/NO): NO